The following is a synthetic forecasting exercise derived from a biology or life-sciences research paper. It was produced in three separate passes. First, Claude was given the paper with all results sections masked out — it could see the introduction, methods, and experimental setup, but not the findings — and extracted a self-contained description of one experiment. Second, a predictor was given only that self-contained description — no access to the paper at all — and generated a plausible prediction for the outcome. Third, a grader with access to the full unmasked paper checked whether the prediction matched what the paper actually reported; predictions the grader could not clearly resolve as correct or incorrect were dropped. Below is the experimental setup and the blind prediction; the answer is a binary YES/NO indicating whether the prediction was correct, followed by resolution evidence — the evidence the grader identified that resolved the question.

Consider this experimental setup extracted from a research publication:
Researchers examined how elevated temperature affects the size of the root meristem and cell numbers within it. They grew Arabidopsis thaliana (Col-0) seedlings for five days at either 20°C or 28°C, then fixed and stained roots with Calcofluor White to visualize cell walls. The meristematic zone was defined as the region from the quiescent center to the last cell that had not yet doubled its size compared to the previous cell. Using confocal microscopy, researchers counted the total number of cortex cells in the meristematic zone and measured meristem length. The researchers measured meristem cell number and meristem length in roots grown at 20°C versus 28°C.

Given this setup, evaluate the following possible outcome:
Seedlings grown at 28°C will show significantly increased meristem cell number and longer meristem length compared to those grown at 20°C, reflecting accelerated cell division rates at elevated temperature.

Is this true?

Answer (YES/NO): NO